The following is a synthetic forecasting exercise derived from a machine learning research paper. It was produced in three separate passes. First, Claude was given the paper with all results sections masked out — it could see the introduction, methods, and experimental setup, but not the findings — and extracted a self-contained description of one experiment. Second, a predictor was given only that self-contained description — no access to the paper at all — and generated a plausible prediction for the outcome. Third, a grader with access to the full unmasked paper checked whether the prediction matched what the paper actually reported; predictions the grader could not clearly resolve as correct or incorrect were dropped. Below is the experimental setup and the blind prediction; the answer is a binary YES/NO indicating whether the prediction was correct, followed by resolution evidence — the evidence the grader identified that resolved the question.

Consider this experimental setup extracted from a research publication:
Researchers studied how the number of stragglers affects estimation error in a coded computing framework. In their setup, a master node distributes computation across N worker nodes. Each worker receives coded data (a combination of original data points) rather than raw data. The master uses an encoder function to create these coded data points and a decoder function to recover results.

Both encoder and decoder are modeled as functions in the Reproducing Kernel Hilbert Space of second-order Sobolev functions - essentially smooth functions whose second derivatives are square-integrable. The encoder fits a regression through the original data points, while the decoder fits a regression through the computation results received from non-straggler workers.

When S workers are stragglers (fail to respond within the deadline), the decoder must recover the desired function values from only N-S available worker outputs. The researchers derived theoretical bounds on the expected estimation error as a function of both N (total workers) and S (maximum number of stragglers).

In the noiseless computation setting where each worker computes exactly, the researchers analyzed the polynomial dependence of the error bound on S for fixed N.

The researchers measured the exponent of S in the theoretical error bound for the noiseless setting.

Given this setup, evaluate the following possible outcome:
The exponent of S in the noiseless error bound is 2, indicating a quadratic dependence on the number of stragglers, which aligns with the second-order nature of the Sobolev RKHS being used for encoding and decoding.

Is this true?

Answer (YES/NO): NO